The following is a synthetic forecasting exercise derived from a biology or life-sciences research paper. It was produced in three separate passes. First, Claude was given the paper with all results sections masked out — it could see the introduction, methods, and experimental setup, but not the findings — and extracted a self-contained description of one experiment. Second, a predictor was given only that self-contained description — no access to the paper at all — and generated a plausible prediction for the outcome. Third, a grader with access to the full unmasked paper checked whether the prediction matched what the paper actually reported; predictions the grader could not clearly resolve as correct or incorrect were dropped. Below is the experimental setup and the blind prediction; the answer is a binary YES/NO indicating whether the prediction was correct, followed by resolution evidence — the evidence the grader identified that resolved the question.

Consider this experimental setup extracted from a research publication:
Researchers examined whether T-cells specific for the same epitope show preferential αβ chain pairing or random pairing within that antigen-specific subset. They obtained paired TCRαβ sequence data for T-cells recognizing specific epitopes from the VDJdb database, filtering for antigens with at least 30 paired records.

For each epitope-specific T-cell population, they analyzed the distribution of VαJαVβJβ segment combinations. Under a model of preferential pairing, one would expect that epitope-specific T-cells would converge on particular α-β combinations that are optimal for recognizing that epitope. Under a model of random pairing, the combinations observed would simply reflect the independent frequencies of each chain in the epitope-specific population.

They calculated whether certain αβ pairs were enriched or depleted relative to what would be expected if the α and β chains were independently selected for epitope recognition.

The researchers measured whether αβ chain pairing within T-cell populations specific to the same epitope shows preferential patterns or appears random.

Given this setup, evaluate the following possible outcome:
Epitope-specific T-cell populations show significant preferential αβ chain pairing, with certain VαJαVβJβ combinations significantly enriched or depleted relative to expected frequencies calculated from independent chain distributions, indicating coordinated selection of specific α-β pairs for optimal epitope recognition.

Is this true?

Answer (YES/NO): NO